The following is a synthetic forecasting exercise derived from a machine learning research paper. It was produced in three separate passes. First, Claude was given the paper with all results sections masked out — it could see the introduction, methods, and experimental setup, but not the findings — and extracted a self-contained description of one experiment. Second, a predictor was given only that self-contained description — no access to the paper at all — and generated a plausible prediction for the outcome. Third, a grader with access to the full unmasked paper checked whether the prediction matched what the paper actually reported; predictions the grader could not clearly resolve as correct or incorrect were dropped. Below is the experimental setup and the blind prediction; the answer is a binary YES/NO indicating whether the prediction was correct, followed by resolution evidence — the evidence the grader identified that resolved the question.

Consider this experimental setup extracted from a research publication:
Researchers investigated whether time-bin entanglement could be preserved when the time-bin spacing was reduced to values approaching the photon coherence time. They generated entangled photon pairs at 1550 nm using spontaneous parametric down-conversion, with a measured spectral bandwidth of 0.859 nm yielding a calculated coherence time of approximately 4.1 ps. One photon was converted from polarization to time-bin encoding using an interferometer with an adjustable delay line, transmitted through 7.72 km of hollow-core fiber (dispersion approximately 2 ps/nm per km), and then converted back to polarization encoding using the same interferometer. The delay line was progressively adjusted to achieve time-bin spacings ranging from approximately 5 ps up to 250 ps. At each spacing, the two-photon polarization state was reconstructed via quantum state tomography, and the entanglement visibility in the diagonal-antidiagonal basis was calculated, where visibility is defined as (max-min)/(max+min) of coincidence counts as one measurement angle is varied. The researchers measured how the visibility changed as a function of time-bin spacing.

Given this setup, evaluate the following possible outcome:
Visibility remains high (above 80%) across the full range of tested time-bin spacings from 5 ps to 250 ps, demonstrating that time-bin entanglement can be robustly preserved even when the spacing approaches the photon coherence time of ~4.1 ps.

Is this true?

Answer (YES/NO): NO